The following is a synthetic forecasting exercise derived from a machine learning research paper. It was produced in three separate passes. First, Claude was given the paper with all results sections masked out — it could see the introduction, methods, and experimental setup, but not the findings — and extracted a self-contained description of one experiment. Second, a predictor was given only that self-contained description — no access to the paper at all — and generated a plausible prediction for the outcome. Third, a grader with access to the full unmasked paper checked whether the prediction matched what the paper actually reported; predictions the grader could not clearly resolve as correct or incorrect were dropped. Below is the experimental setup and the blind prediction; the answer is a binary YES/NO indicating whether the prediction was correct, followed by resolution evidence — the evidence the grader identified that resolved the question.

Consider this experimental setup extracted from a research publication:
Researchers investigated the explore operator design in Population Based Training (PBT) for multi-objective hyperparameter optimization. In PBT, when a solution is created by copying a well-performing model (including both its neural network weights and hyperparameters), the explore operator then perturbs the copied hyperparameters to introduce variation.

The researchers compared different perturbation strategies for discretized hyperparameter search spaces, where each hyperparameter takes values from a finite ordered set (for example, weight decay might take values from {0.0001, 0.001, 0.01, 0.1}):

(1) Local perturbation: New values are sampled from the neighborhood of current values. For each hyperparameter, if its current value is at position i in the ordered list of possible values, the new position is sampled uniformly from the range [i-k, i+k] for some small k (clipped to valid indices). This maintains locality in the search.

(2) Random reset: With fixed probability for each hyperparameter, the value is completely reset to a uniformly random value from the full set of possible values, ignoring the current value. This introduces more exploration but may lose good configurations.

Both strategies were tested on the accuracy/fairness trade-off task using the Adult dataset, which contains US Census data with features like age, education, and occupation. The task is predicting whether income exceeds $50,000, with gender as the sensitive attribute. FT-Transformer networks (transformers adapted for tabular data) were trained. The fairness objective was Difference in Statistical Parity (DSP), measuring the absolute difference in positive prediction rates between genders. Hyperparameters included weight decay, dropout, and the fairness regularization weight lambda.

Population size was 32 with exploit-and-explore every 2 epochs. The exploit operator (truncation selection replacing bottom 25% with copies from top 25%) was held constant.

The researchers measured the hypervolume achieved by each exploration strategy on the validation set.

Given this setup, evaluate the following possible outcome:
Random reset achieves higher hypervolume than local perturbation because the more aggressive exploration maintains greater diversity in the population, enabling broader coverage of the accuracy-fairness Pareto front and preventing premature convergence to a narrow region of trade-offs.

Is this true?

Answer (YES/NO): NO